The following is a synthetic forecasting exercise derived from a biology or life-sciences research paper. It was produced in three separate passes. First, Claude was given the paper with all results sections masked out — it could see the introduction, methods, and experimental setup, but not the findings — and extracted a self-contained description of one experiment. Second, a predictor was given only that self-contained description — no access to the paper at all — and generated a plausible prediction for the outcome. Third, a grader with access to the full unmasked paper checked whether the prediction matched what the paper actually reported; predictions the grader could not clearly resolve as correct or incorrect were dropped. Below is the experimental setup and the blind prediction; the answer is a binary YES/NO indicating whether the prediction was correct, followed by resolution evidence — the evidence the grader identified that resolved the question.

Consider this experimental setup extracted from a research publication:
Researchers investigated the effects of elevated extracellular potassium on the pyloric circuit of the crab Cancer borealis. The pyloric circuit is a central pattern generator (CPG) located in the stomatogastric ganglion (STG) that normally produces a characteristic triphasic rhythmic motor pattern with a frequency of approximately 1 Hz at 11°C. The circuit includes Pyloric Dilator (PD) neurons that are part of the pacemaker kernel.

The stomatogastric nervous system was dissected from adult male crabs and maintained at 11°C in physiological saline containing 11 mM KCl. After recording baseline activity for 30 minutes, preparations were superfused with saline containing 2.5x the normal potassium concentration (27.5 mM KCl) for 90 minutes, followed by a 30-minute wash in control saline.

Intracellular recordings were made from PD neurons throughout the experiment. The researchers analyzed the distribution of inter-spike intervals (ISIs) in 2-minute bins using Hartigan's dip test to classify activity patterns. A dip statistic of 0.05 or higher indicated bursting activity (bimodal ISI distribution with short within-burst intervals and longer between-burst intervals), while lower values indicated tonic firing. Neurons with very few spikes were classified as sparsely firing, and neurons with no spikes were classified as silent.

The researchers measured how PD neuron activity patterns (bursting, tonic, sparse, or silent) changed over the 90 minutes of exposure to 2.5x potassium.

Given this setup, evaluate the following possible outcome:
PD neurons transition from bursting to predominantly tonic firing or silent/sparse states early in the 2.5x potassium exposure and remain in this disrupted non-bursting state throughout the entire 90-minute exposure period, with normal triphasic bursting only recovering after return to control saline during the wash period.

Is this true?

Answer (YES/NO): NO